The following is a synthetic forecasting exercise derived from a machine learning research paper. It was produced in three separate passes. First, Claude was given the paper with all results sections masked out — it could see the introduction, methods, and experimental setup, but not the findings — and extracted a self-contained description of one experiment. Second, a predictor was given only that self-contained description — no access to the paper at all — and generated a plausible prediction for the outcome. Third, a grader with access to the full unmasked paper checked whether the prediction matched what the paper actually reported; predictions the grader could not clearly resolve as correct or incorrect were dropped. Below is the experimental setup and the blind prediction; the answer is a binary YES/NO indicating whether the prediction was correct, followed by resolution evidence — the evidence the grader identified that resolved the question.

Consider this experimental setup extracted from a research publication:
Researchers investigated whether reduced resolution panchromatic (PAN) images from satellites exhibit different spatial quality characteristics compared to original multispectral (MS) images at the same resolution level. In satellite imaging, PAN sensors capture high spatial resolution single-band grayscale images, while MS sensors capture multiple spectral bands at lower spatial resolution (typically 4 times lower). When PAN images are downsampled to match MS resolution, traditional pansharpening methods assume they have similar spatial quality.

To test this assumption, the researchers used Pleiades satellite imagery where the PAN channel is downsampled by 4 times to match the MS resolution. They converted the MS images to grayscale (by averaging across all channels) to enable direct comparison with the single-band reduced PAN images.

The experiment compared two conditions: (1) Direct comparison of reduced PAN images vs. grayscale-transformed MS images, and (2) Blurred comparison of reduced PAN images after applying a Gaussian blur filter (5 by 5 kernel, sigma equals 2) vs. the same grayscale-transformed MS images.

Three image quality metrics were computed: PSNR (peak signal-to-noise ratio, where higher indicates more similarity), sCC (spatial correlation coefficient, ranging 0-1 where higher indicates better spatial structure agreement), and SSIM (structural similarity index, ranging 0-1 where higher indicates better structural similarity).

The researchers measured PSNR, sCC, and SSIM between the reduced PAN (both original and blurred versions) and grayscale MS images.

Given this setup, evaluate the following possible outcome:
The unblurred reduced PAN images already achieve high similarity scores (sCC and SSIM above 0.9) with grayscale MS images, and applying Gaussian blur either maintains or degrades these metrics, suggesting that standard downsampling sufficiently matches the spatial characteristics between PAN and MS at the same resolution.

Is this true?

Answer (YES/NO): NO